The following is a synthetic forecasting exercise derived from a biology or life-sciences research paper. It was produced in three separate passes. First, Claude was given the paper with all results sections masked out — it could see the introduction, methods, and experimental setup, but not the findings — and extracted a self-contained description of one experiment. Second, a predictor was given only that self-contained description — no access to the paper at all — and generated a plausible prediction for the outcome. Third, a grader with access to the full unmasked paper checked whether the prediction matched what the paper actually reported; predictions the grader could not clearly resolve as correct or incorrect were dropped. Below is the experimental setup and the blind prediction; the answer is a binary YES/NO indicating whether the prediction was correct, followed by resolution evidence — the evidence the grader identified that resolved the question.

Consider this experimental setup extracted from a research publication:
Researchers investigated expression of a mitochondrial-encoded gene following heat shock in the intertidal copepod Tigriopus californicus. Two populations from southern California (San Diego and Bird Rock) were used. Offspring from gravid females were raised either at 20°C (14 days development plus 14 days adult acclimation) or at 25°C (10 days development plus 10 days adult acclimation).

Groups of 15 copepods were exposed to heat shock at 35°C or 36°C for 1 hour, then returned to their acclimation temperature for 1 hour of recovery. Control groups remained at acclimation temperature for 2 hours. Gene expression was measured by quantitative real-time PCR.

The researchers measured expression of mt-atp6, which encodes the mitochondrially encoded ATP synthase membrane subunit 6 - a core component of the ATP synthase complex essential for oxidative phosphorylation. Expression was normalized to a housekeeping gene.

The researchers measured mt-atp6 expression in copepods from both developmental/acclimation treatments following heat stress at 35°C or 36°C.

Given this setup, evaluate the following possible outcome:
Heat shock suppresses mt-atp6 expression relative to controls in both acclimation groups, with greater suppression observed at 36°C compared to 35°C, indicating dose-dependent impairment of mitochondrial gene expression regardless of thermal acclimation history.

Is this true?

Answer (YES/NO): NO